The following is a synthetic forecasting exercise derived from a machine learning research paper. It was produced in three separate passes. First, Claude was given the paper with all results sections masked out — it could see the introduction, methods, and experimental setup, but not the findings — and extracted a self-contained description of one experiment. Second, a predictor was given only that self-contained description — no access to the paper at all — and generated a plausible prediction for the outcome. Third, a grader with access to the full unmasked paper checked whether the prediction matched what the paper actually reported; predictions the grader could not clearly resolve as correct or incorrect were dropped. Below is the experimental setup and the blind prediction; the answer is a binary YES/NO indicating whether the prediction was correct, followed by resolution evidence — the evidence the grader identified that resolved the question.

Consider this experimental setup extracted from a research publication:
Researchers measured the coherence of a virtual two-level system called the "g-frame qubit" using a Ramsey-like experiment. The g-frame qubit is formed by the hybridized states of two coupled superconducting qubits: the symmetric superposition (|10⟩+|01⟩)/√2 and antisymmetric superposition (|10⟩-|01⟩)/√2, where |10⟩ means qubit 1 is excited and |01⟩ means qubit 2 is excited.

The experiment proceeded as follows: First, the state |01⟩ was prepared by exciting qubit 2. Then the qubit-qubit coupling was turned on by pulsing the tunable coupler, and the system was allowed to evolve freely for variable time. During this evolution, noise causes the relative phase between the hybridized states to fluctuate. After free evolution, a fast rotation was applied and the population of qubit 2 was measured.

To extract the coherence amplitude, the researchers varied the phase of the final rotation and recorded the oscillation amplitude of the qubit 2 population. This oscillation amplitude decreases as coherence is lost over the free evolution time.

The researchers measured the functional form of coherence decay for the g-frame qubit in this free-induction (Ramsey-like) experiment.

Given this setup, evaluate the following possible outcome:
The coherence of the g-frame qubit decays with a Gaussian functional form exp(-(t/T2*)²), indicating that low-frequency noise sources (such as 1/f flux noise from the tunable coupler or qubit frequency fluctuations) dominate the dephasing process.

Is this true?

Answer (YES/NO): NO